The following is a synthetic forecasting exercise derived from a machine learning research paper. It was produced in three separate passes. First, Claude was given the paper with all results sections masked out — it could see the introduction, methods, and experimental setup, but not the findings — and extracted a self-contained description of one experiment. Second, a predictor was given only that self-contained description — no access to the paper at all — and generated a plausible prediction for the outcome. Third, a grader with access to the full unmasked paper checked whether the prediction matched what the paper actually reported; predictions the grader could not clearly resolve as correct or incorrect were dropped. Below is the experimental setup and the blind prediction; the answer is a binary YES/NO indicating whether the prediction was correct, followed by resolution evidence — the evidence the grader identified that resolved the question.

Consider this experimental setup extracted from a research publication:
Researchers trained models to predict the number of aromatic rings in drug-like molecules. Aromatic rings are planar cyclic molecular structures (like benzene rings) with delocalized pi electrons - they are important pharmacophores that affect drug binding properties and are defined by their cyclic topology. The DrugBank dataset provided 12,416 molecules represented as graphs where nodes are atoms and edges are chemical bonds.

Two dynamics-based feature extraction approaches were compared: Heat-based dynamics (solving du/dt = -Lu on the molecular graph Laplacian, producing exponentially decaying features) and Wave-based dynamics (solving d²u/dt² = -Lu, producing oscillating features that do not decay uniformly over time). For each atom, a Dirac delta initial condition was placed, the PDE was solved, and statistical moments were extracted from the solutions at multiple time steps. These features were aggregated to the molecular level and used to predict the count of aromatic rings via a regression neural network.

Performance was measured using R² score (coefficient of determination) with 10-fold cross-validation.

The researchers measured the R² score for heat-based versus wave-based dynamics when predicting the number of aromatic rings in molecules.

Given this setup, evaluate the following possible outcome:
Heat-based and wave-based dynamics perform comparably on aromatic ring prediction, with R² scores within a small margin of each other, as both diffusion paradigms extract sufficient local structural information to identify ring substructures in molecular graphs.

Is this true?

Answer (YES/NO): NO